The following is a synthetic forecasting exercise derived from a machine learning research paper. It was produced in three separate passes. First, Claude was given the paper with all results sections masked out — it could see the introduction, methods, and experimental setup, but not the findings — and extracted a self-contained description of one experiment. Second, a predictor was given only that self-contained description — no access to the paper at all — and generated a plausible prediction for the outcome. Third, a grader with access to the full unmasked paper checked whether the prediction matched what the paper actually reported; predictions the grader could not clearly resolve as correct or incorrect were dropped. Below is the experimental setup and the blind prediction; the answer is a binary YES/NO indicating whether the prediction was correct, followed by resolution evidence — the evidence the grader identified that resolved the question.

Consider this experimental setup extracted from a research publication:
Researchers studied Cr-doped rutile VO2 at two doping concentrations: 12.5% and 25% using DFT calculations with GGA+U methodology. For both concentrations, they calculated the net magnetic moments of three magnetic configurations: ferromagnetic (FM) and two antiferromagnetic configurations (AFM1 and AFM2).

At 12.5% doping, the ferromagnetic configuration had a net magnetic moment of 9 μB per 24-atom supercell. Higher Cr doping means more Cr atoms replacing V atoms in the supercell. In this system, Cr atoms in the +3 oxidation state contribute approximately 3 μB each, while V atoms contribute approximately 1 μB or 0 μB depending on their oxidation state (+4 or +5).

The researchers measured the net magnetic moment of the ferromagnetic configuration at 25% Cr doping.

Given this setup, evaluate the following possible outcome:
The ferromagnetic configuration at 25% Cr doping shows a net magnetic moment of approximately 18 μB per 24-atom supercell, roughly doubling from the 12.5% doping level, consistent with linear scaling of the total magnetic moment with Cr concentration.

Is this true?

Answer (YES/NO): NO